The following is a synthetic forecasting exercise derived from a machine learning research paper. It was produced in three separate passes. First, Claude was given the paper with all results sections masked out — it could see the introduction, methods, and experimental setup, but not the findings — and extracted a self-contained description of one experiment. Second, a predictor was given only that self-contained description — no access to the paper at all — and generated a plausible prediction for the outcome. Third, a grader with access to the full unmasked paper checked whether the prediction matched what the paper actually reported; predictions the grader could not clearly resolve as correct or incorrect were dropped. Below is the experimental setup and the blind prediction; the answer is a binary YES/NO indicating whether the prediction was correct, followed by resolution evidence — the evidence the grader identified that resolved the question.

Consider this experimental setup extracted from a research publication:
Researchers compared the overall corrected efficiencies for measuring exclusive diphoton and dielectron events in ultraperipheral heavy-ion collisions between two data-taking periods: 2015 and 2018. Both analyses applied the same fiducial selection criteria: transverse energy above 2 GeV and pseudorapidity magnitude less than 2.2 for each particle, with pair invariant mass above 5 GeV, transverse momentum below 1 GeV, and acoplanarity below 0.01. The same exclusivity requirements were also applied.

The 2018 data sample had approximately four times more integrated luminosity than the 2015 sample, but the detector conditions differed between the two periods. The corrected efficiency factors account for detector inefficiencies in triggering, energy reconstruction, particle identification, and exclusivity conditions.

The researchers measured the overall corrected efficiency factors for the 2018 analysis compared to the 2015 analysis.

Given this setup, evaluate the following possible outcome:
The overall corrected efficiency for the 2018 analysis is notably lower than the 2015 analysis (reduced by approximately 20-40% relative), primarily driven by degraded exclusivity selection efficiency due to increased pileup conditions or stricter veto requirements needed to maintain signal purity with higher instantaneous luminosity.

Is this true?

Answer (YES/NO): NO